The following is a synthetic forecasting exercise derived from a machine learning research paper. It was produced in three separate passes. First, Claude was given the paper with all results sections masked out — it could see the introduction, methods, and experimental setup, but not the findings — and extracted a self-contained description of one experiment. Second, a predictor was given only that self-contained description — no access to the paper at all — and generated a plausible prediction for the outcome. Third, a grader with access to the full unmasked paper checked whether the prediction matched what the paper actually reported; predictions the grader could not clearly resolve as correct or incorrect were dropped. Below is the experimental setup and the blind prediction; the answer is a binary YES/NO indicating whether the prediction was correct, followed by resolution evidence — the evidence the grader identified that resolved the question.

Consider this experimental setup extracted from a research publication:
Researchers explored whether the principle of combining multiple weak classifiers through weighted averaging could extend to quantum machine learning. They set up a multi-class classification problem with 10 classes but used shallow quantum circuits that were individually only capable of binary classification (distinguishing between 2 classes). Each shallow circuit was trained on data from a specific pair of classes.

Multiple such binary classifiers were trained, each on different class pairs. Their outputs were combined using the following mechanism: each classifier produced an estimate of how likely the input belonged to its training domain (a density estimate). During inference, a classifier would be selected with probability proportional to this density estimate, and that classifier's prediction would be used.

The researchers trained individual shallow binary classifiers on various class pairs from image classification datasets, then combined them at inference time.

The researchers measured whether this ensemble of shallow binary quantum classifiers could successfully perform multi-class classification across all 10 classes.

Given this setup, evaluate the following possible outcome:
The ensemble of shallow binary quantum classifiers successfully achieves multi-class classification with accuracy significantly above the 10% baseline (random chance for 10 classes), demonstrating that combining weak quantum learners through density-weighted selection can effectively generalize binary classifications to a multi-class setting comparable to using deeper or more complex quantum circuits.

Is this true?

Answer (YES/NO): YES